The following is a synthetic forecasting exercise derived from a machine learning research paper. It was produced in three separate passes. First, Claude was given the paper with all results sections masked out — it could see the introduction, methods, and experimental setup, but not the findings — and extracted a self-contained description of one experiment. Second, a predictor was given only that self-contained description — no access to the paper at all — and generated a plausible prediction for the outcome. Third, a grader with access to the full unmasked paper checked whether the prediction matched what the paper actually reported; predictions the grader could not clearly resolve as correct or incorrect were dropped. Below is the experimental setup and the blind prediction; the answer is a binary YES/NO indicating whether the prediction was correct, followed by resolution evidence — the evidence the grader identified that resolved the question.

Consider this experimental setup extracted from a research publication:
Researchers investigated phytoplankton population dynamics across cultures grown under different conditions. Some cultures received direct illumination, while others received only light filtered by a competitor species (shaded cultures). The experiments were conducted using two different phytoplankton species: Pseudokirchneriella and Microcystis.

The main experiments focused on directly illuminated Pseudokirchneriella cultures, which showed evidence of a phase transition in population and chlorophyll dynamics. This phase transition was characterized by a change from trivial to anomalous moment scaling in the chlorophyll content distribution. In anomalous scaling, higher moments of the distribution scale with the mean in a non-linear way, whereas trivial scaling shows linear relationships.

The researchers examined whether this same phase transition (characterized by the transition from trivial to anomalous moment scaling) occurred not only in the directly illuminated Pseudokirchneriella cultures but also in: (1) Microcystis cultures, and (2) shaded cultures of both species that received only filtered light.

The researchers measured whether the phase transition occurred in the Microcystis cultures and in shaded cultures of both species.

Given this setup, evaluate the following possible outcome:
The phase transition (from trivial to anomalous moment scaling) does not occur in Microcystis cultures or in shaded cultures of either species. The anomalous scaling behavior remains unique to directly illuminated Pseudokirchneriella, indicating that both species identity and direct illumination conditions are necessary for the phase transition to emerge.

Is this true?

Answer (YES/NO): NO